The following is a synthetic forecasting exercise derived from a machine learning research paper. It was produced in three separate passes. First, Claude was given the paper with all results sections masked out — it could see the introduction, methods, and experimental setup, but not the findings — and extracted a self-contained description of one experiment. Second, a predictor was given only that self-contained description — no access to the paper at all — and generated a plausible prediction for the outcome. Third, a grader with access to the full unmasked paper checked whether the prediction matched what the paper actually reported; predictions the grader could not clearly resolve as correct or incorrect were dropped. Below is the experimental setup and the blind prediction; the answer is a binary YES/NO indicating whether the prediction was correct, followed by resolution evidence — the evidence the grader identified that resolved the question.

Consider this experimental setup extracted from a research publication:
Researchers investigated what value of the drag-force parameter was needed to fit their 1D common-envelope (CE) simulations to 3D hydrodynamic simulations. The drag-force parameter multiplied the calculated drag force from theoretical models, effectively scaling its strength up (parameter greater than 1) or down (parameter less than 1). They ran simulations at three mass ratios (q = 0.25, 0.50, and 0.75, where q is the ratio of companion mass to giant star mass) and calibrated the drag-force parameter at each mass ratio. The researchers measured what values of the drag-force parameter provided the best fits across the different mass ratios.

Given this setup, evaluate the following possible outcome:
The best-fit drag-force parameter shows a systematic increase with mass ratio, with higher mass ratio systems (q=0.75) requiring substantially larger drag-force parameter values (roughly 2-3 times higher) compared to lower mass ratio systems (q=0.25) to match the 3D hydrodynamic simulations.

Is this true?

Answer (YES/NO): NO